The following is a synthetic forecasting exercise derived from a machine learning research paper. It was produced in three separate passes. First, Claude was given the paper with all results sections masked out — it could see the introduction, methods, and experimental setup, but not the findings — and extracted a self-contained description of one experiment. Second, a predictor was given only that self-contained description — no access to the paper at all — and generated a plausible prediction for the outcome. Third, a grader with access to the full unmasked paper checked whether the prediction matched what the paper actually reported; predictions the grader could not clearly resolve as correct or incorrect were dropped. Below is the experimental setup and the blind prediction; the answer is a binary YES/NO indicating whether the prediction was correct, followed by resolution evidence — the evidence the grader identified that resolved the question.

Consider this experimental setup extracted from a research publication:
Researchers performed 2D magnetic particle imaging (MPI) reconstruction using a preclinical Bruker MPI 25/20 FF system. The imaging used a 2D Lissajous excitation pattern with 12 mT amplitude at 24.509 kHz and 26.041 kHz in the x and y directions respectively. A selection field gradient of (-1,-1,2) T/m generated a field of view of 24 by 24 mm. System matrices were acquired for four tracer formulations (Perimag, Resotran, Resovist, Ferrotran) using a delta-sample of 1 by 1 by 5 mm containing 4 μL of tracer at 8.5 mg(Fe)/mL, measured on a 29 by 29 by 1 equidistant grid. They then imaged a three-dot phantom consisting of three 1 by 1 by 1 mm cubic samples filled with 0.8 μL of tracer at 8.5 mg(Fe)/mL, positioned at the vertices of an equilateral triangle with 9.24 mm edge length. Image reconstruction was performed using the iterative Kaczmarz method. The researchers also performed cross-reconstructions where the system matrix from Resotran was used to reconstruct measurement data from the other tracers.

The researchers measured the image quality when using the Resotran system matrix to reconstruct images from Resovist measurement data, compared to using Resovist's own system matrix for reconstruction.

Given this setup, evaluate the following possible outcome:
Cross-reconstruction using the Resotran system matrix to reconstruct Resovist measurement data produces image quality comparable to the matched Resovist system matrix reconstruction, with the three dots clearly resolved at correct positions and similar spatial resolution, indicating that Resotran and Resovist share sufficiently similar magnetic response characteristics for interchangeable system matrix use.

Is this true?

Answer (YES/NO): NO